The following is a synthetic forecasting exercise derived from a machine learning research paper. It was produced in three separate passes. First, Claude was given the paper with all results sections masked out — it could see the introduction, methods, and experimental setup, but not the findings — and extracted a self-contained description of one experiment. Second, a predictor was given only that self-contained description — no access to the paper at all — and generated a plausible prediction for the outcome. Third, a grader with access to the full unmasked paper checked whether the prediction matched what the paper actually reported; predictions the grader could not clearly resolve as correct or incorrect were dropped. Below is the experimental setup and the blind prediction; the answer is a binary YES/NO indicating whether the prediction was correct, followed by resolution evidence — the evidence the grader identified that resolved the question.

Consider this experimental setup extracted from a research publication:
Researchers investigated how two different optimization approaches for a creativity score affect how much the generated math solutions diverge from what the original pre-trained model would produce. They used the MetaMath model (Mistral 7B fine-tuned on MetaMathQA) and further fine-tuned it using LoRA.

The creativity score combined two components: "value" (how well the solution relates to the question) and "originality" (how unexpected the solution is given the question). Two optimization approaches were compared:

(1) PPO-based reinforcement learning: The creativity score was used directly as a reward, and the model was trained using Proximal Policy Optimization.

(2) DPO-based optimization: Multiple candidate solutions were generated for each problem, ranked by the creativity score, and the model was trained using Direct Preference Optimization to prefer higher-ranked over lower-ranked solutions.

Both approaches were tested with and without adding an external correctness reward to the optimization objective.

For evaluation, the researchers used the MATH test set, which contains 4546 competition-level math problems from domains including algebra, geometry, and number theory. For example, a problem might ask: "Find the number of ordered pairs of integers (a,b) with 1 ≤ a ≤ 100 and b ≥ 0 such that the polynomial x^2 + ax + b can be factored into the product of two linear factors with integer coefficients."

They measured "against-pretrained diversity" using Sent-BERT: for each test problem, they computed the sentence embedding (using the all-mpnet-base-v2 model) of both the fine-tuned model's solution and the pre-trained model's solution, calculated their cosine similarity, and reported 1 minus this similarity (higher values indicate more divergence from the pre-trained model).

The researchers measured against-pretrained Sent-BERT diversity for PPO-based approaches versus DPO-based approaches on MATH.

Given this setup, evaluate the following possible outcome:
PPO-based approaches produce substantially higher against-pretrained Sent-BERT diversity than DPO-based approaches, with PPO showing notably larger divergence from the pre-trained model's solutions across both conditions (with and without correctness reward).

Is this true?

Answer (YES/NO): YES